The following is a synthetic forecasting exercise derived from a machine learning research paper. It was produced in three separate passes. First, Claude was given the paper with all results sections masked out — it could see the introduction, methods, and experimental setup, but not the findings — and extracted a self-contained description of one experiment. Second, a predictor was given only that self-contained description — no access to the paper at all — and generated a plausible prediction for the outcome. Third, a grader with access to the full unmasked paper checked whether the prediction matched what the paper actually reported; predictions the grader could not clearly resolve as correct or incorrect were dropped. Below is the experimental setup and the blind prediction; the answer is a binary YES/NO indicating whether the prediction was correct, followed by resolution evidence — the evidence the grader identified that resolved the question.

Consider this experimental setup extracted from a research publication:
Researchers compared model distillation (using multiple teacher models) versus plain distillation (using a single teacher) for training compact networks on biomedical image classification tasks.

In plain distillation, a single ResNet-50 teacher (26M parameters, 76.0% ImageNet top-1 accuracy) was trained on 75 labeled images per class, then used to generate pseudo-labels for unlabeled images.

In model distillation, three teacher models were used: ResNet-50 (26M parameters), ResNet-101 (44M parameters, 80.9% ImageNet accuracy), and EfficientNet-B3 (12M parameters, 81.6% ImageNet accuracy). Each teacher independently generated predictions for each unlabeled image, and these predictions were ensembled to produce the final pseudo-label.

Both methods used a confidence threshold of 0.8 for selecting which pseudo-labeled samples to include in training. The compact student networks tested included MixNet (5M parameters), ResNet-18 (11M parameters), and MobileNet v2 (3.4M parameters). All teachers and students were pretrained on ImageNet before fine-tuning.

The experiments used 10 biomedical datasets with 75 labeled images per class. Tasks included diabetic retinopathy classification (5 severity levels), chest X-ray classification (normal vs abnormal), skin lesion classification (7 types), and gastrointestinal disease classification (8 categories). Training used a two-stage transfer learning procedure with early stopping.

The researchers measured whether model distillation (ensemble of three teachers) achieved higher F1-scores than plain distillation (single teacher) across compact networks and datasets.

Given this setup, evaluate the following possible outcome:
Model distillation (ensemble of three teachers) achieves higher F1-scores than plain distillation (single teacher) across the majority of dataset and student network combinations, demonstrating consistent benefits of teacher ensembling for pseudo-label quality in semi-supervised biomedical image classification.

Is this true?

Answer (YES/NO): NO